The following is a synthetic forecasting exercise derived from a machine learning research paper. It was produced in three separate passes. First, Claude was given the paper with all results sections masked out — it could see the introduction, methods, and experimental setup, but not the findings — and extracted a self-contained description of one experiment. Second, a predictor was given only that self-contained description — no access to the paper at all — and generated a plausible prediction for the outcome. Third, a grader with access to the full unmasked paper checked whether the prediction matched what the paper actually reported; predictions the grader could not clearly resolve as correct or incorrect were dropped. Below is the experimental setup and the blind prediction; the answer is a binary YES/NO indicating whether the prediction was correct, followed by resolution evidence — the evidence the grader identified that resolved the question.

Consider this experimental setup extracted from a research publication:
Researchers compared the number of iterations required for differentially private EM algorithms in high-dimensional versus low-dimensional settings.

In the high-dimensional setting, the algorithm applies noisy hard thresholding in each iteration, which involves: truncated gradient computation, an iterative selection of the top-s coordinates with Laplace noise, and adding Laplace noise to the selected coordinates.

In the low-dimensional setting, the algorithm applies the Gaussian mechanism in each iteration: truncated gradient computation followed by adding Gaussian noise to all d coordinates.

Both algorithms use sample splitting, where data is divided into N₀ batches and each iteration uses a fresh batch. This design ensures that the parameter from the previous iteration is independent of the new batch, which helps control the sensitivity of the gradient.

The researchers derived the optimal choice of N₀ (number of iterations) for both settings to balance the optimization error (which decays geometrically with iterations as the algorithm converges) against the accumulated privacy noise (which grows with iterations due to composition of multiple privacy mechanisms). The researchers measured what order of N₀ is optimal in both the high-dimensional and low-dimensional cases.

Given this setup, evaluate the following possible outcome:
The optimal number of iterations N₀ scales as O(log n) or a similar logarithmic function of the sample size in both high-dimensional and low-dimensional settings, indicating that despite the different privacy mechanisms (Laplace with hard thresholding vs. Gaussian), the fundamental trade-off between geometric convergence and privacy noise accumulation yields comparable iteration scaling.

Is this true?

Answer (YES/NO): YES